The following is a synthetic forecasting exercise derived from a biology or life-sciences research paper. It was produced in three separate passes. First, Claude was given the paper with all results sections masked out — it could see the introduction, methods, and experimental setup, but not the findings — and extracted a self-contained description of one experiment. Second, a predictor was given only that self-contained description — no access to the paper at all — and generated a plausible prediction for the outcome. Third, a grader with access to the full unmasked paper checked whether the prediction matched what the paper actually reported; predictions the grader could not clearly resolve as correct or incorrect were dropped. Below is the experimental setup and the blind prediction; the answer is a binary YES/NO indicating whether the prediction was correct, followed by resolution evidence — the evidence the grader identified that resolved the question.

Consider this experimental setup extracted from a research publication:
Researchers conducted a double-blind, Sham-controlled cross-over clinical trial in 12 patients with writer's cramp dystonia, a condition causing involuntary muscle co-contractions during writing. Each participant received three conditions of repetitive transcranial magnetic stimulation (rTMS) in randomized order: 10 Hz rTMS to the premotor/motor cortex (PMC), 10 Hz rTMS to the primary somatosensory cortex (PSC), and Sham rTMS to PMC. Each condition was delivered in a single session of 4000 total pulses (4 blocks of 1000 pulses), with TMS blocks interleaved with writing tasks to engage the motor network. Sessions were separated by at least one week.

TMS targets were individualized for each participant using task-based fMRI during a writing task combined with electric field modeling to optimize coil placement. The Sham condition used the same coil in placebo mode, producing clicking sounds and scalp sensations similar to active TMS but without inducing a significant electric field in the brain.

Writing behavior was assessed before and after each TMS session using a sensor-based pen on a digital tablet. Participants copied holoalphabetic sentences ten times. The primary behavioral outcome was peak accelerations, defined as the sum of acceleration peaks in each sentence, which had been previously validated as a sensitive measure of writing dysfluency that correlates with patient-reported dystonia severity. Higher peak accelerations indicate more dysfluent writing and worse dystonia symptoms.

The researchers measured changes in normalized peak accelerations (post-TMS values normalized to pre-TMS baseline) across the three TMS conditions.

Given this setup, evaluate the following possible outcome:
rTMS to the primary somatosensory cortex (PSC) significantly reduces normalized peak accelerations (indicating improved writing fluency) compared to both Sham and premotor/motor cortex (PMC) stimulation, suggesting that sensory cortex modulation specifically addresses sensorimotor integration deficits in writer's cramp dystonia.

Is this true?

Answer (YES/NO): YES